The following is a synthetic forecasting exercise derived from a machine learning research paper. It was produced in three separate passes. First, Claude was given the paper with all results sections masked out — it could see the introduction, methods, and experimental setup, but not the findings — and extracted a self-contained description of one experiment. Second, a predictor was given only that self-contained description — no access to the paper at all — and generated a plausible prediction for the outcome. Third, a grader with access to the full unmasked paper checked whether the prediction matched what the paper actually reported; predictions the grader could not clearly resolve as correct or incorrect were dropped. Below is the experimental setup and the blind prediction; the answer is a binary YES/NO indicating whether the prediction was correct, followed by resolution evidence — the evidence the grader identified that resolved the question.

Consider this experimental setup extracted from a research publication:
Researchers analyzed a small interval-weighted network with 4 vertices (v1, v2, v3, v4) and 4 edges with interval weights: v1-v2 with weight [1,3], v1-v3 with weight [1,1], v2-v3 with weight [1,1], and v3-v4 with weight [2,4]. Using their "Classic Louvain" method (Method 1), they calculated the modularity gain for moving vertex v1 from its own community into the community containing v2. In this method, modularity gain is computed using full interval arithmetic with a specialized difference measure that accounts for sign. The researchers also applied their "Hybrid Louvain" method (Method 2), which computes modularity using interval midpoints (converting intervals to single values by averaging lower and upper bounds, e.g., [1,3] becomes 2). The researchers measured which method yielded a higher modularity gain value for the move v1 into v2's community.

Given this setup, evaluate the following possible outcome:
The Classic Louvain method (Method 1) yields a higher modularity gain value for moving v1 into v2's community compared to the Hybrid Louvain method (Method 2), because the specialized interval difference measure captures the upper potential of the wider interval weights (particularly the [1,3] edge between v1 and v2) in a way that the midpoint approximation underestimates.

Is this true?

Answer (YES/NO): YES